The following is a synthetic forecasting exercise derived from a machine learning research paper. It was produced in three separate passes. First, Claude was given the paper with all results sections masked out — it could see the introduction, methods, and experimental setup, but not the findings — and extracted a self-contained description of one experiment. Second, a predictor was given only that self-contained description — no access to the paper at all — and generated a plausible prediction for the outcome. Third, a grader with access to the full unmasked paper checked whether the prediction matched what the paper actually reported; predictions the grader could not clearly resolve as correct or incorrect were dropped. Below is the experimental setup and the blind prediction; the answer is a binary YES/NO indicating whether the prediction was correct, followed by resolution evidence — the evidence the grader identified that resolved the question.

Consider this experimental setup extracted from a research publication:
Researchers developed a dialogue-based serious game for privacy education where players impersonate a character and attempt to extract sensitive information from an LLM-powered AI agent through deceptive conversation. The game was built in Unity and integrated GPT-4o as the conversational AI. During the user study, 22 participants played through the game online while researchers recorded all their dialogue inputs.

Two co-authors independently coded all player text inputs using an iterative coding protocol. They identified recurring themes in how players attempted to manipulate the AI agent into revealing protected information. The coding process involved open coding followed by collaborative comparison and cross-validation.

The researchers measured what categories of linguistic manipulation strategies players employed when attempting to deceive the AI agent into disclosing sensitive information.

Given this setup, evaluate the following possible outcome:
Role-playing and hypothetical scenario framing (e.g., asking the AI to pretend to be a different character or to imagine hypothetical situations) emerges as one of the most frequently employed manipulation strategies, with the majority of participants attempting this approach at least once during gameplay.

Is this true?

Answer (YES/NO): NO